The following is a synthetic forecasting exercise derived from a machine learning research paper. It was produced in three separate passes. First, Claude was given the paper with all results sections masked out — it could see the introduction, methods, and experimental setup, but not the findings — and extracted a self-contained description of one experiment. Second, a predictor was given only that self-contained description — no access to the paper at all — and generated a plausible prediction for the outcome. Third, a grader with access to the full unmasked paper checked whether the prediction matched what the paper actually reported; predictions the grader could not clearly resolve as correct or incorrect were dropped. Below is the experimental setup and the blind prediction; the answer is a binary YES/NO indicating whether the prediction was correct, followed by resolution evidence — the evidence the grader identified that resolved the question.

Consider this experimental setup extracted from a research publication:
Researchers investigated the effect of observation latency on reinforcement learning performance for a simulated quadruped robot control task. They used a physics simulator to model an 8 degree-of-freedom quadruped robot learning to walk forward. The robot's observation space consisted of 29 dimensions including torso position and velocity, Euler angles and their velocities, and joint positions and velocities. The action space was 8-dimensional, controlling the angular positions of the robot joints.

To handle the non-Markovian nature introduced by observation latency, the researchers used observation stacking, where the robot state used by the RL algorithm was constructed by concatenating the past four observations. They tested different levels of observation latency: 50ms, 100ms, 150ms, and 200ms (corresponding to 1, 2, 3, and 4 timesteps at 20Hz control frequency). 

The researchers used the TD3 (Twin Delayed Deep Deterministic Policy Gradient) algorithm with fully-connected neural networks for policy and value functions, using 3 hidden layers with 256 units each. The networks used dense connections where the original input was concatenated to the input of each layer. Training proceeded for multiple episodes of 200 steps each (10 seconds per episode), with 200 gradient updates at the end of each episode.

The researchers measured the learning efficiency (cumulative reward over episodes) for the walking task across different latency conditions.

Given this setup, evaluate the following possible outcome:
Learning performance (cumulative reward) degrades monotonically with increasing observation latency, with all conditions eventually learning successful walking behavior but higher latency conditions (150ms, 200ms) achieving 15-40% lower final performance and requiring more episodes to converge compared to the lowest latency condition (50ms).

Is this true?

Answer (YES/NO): NO